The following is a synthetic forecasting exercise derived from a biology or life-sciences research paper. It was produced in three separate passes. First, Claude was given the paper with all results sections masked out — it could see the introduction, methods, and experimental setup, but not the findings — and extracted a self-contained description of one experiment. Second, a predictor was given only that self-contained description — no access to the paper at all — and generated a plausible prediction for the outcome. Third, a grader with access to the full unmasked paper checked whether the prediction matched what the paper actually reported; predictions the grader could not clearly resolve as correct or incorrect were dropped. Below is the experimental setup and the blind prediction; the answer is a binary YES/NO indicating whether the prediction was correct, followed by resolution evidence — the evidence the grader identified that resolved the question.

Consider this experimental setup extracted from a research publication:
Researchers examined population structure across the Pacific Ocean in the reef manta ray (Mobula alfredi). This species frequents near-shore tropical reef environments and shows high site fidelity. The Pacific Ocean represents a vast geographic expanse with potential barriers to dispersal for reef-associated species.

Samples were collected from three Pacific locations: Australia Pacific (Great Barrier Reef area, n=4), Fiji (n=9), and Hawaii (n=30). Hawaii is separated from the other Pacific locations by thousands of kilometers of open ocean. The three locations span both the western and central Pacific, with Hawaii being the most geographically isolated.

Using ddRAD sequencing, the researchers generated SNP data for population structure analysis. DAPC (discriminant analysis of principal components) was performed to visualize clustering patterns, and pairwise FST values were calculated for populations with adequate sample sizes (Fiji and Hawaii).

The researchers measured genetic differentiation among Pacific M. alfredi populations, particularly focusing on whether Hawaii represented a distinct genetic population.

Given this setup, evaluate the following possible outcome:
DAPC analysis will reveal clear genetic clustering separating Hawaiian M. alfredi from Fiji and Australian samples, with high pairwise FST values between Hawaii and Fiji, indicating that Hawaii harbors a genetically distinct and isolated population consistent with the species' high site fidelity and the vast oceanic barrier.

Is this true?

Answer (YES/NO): YES